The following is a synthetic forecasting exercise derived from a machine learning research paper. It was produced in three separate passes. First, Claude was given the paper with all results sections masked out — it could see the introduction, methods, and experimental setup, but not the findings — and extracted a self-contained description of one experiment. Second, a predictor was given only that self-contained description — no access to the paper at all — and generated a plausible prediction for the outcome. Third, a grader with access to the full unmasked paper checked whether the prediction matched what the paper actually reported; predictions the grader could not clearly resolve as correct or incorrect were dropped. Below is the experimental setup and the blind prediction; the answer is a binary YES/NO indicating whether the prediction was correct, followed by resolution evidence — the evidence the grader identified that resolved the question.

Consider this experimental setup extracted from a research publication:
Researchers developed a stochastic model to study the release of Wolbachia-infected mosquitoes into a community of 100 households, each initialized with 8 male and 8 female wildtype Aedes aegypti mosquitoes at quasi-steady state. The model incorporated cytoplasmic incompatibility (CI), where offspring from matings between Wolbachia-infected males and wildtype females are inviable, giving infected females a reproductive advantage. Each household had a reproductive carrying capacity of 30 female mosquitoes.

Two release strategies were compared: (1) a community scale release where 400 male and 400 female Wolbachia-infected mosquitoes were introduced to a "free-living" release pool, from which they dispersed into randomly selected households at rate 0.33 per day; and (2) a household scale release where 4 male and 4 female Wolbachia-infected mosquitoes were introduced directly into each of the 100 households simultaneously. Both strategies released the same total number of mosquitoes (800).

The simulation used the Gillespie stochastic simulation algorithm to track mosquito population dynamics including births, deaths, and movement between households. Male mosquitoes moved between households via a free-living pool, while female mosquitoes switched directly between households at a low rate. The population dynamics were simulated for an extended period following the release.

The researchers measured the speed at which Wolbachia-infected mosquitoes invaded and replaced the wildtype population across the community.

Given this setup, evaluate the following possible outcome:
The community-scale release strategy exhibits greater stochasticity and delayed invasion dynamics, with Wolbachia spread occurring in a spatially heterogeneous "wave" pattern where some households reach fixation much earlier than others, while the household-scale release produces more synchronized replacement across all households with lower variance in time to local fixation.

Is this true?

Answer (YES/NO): NO